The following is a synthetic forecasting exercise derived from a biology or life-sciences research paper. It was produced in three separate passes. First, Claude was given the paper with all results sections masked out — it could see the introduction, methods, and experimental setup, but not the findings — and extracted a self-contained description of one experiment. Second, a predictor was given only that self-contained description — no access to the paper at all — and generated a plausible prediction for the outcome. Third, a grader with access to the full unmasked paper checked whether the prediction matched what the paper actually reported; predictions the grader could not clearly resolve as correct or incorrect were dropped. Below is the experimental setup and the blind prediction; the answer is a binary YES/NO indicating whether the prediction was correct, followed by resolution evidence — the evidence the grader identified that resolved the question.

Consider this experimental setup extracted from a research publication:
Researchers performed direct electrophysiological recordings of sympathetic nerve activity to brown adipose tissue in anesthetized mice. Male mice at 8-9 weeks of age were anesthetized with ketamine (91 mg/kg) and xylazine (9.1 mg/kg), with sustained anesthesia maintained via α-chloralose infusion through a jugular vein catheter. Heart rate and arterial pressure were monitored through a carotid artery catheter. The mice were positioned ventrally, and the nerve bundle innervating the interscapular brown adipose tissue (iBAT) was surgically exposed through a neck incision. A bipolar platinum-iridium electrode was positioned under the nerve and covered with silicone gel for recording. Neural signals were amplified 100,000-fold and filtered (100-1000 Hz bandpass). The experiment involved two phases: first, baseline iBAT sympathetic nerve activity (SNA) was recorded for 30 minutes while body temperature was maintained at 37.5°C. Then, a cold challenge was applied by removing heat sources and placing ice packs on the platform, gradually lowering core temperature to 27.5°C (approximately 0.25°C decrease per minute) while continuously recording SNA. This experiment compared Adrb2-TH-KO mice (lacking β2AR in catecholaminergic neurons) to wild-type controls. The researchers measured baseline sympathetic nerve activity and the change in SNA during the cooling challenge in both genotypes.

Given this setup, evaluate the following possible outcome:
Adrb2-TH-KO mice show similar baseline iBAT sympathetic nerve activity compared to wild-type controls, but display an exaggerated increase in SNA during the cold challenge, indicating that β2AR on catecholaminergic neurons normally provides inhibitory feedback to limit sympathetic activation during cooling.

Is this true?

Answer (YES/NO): NO